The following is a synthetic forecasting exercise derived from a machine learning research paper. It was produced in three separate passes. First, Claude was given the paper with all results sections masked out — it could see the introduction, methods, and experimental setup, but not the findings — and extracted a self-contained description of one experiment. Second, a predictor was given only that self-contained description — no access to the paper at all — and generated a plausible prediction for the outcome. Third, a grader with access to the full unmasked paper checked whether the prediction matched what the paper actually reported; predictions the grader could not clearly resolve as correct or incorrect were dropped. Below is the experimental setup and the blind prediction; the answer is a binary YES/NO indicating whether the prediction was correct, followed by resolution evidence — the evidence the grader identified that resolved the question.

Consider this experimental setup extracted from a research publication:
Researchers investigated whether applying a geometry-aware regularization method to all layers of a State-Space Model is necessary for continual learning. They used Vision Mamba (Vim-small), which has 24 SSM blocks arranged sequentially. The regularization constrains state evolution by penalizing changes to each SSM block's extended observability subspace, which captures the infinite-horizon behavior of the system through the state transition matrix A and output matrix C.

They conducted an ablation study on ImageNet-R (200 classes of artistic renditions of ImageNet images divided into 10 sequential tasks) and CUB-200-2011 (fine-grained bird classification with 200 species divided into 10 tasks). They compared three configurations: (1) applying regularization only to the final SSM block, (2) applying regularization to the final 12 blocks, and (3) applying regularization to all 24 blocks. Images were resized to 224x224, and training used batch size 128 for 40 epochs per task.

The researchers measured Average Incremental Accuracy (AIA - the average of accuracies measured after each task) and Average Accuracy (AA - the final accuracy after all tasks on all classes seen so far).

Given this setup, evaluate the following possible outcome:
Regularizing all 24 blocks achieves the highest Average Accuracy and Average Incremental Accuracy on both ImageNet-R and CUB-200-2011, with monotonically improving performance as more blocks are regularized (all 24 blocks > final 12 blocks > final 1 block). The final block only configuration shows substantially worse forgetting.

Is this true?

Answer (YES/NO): NO